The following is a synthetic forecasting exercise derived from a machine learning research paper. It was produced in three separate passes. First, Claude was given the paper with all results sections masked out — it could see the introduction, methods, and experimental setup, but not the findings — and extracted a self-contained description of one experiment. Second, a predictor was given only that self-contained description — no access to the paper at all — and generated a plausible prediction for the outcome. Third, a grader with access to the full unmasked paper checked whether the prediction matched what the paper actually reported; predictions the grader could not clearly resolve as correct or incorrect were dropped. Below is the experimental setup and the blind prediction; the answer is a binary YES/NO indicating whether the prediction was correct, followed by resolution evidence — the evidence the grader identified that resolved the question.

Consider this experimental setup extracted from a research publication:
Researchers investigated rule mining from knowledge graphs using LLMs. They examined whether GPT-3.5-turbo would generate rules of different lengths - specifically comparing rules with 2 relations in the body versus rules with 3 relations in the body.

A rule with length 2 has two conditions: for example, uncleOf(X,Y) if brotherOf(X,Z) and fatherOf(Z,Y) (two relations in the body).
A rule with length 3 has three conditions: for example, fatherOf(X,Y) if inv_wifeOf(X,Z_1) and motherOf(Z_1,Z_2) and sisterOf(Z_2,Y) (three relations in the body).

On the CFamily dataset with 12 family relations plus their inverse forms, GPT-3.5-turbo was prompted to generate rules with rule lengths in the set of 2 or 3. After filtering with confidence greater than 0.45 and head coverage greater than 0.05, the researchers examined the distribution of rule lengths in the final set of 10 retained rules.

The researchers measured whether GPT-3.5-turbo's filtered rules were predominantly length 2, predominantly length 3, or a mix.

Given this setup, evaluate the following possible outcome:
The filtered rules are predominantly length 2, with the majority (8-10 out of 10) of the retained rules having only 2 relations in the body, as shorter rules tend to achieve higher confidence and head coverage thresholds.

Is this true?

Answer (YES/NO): YES